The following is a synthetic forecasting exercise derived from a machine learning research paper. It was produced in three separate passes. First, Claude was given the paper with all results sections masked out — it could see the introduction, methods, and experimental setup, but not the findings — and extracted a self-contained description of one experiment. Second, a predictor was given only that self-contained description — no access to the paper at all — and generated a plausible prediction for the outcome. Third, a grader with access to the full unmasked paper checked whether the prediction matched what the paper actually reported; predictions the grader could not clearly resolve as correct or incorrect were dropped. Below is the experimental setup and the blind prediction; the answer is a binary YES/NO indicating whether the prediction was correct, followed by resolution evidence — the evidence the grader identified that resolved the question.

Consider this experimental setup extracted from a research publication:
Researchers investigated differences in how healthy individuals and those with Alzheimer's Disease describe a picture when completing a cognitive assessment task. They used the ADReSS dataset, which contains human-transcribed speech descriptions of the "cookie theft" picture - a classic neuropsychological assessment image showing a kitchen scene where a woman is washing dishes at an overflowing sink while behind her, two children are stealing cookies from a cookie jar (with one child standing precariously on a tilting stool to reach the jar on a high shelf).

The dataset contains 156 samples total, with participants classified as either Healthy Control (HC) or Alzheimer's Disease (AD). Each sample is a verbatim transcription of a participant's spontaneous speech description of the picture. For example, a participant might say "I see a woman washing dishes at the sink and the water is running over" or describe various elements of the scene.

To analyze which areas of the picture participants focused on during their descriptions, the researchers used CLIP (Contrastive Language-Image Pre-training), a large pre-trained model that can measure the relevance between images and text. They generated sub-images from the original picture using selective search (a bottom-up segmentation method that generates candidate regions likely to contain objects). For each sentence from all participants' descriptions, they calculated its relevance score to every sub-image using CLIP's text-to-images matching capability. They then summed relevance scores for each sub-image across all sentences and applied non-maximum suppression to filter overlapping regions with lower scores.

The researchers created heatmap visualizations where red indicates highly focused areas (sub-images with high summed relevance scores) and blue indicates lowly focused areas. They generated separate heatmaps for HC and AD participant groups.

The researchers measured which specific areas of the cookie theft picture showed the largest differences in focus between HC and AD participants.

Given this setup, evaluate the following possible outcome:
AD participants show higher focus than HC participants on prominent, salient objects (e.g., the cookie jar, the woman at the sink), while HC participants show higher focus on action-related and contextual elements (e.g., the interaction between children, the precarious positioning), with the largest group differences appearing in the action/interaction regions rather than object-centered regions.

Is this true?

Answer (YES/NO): NO